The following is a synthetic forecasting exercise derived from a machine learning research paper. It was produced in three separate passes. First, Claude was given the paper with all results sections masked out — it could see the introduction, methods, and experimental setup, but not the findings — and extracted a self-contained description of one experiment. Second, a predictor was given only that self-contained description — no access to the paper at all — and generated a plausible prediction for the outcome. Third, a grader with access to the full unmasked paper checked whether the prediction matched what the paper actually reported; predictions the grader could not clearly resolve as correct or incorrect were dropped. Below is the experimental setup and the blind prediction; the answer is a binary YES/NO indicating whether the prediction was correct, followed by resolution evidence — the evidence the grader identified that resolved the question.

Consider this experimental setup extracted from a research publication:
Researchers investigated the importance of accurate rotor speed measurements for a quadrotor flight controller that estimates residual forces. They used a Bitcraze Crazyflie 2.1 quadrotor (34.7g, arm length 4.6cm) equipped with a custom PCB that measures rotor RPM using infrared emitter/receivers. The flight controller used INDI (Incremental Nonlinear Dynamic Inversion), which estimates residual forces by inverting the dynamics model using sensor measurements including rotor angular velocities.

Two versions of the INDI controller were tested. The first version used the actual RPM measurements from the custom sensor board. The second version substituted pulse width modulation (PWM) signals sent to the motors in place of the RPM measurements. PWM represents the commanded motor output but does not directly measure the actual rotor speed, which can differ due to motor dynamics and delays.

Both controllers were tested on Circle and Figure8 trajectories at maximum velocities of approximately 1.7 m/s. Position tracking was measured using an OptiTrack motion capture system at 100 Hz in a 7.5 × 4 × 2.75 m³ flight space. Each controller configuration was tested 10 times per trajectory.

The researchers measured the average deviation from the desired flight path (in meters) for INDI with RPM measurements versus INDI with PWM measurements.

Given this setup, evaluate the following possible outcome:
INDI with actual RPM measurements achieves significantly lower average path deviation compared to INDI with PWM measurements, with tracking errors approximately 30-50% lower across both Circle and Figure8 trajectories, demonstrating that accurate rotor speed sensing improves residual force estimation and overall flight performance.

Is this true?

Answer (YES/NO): NO